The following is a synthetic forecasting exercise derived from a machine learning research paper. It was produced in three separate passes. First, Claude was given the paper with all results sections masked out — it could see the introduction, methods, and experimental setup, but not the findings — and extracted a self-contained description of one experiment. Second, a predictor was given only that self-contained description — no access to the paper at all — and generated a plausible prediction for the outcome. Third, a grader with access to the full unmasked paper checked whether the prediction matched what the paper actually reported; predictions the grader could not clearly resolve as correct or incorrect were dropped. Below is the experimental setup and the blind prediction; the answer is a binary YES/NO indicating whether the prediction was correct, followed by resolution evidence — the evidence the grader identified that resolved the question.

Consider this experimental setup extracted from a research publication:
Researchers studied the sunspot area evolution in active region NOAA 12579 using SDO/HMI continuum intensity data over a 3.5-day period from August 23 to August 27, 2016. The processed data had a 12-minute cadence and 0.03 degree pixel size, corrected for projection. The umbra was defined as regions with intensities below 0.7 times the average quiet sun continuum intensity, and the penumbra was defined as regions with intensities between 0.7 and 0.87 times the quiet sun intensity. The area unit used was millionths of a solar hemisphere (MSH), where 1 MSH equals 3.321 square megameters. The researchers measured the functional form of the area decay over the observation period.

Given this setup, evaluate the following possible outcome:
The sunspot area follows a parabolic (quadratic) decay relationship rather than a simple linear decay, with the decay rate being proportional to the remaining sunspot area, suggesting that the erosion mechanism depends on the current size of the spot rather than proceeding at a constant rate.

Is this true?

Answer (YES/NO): NO